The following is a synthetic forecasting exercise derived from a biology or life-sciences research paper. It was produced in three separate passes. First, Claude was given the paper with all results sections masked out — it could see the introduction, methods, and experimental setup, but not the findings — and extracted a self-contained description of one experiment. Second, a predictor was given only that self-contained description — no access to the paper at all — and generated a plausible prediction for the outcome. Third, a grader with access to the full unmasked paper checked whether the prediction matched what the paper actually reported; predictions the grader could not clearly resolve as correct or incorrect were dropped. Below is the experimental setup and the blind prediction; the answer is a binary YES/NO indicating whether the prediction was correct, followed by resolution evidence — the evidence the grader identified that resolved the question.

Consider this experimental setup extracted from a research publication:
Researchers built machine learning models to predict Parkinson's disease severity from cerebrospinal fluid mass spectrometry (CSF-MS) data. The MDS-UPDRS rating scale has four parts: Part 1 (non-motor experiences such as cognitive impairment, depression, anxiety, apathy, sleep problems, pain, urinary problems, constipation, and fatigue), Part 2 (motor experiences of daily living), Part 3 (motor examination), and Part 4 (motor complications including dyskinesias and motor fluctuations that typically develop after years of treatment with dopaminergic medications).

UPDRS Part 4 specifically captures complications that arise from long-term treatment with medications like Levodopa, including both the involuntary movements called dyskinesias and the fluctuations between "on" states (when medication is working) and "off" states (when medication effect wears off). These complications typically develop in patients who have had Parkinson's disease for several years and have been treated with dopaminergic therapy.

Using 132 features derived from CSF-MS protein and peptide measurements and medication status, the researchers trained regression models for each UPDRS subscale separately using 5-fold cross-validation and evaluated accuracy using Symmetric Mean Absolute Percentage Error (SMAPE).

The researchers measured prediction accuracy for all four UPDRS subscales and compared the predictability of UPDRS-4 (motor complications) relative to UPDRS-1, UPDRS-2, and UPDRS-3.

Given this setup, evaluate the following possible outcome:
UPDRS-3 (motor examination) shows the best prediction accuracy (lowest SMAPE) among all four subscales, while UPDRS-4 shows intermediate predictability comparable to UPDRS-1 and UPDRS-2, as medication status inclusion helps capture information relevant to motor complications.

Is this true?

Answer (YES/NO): NO